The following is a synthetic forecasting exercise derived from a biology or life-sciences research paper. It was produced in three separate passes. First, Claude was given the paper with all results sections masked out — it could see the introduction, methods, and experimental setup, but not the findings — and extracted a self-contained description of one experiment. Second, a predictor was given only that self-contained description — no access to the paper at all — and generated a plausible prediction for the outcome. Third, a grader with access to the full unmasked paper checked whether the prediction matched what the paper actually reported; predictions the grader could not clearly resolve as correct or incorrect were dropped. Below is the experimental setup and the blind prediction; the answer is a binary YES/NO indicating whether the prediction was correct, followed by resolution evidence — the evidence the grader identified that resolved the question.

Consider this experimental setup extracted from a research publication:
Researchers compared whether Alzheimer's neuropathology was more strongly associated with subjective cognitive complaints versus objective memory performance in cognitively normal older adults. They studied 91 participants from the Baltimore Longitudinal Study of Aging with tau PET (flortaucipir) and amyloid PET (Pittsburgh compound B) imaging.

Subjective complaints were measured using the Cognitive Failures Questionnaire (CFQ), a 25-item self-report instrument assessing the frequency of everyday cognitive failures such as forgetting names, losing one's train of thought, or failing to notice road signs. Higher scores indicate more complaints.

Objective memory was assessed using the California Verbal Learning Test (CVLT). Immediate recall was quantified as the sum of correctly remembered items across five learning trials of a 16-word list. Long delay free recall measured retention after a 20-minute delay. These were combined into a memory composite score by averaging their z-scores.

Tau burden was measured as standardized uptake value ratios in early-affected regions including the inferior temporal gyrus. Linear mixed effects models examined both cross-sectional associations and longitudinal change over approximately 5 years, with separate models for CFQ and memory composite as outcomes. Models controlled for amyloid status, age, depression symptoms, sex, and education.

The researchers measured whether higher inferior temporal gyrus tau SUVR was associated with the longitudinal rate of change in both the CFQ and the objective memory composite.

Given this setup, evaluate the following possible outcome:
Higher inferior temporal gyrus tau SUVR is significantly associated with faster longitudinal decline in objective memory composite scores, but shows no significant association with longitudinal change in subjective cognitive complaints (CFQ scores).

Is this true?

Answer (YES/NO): NO